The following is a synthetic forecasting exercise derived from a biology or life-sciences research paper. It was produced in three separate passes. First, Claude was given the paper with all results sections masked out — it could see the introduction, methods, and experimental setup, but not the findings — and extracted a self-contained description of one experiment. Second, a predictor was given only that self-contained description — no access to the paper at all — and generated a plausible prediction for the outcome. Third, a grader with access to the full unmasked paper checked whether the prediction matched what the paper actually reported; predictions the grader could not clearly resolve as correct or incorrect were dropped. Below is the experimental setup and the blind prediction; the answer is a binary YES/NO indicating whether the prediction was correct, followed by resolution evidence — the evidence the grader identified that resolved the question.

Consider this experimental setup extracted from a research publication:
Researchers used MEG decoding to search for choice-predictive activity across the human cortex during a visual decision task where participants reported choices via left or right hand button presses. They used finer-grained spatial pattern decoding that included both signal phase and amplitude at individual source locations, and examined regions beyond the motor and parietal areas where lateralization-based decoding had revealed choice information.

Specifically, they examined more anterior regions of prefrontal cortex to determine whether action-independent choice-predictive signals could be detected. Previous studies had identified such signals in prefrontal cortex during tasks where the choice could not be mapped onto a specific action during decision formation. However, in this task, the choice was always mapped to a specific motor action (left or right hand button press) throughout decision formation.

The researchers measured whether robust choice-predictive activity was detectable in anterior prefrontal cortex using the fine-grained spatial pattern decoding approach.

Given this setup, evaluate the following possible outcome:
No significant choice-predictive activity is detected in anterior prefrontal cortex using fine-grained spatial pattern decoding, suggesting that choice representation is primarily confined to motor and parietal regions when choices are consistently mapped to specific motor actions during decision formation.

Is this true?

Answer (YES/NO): YES